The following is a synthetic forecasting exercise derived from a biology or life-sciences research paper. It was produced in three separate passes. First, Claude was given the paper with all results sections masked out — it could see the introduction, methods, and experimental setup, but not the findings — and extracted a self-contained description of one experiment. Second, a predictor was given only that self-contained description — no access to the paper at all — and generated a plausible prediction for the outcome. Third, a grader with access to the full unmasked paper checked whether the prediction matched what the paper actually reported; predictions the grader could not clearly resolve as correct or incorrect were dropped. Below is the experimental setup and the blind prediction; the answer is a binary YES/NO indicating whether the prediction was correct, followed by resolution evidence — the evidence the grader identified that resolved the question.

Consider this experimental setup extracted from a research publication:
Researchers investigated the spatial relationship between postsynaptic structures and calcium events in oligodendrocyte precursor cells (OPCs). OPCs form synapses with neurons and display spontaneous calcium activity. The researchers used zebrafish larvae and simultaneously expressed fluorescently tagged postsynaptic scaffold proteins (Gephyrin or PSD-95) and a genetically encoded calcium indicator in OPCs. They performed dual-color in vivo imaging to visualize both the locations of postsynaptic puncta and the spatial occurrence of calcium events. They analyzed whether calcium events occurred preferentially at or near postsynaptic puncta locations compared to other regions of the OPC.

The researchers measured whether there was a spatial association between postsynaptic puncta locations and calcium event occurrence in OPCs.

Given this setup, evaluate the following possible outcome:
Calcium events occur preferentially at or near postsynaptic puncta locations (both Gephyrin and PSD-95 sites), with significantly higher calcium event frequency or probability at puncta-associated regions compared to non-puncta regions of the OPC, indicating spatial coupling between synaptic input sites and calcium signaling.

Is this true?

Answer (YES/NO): NO